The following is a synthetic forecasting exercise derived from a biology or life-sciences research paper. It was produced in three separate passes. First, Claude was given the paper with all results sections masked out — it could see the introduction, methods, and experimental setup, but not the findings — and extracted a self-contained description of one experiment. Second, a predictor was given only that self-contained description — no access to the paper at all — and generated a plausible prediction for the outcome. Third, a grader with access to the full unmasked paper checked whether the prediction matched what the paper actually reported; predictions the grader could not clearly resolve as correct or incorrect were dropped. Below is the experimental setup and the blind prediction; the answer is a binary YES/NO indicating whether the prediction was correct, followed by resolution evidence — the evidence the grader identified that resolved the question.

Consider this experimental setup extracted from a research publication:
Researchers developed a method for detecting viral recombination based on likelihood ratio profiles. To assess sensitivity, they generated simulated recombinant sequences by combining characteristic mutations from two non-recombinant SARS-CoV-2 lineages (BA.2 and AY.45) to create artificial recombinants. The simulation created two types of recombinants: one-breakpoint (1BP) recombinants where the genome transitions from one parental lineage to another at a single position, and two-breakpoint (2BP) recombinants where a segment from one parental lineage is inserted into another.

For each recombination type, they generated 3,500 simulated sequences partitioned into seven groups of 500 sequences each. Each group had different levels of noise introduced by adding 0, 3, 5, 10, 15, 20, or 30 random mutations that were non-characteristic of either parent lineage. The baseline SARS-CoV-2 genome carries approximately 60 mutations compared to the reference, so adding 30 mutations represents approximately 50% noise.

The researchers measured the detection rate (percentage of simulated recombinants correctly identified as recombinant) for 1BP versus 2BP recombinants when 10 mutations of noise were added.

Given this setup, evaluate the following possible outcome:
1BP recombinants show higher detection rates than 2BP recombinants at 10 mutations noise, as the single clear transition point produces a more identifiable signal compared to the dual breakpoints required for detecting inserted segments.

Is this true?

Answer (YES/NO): YES